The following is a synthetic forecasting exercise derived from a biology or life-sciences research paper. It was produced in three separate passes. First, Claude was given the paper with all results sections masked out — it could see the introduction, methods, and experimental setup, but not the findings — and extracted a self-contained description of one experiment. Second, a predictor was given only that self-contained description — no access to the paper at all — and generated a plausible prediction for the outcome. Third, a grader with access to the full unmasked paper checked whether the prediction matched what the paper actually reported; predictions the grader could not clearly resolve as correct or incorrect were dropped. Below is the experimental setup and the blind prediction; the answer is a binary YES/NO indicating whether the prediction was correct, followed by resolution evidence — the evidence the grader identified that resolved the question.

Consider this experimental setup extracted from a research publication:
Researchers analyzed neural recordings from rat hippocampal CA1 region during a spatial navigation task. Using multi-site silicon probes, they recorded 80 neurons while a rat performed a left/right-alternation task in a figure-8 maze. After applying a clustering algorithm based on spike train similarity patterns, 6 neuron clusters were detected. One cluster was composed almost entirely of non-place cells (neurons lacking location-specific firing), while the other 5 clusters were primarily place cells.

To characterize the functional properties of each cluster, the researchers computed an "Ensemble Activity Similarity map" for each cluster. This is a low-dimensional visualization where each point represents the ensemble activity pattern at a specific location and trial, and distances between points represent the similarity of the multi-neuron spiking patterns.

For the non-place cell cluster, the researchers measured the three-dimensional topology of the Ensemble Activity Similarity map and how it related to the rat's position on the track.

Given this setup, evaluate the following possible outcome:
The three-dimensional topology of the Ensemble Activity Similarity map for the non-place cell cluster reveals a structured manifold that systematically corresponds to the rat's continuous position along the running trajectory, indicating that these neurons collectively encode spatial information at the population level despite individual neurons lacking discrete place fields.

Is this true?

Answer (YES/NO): NO